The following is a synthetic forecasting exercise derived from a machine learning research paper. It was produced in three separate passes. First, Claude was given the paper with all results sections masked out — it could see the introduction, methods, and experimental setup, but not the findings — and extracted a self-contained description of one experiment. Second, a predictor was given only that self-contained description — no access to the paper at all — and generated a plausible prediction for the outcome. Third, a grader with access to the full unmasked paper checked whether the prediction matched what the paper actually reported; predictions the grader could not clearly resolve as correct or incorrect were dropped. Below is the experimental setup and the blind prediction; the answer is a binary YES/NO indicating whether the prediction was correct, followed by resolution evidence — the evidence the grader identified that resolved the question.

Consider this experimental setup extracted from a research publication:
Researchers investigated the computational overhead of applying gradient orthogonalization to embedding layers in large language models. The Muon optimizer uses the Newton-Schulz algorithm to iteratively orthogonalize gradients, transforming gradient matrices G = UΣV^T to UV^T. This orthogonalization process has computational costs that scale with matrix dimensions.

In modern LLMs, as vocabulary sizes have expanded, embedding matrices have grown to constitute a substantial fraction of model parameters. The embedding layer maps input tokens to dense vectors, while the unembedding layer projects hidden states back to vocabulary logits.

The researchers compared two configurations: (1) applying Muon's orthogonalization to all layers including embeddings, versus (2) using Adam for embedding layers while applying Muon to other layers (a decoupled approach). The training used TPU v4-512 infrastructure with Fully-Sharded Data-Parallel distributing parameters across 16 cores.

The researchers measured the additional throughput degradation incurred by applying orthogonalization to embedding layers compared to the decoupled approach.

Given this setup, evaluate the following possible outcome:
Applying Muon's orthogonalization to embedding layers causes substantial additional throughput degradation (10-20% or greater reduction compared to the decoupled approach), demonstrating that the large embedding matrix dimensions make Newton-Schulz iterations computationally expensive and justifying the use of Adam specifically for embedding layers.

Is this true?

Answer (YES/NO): NO